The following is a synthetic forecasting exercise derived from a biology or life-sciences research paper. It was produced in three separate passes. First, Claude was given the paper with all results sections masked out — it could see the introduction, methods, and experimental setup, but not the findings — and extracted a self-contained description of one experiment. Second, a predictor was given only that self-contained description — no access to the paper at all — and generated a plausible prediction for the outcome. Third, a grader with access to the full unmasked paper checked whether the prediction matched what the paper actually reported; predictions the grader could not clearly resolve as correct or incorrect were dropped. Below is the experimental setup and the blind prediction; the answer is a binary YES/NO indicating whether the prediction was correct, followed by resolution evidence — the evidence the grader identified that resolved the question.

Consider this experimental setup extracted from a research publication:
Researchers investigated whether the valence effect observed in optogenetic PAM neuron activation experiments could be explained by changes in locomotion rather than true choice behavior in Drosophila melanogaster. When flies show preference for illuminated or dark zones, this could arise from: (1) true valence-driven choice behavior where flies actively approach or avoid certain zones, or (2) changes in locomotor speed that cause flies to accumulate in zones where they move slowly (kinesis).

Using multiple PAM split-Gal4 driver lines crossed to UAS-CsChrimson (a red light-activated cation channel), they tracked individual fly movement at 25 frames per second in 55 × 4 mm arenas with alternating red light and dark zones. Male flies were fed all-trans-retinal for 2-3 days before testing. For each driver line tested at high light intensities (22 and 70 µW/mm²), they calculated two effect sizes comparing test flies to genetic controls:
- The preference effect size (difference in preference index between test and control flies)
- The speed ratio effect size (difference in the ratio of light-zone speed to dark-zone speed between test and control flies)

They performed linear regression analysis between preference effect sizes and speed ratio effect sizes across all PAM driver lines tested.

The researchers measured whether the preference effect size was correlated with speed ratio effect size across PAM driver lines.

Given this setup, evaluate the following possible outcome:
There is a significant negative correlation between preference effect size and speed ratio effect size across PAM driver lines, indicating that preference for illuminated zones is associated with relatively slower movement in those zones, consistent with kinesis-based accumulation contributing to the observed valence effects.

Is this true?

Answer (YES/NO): YES